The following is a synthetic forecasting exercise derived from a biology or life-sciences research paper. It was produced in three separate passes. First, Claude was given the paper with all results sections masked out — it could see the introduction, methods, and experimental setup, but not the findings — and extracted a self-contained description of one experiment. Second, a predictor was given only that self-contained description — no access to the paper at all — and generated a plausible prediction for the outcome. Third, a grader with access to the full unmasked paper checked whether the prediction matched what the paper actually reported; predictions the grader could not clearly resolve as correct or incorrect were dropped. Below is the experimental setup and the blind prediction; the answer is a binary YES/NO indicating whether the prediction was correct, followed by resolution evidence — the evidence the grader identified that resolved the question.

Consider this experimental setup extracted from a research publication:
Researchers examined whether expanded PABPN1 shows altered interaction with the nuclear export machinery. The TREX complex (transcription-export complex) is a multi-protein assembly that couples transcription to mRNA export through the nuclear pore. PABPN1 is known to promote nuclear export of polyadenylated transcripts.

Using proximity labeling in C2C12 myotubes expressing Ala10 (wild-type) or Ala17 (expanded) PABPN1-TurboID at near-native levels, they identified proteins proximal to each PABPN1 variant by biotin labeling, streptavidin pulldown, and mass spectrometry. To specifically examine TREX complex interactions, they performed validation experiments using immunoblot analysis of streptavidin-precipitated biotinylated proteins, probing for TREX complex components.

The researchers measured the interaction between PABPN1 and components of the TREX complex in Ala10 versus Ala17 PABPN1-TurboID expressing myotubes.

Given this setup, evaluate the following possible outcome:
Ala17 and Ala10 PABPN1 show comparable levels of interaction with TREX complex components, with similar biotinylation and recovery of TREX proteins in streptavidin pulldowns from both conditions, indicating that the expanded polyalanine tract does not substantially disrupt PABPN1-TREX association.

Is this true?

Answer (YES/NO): NO